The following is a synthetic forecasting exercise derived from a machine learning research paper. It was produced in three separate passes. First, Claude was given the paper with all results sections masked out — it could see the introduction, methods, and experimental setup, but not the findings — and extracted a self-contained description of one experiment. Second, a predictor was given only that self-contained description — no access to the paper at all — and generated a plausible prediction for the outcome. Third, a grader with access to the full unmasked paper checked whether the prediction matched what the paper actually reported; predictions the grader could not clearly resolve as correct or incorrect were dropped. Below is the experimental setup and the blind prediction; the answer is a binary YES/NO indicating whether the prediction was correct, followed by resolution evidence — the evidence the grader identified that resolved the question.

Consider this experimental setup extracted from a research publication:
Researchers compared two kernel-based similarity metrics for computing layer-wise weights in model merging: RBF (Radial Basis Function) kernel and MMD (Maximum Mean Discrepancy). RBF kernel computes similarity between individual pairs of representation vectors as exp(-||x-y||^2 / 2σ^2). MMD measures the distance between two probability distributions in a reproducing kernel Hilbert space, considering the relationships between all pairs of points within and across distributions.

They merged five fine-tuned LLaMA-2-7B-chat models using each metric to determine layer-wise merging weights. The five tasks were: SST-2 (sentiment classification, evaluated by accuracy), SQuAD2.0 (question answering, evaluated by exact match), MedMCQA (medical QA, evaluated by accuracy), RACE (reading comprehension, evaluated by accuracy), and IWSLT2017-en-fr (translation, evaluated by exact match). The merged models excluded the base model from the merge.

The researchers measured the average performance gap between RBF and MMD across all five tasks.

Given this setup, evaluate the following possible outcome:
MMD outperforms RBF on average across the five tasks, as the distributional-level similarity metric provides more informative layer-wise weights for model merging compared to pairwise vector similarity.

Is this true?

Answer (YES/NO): NO